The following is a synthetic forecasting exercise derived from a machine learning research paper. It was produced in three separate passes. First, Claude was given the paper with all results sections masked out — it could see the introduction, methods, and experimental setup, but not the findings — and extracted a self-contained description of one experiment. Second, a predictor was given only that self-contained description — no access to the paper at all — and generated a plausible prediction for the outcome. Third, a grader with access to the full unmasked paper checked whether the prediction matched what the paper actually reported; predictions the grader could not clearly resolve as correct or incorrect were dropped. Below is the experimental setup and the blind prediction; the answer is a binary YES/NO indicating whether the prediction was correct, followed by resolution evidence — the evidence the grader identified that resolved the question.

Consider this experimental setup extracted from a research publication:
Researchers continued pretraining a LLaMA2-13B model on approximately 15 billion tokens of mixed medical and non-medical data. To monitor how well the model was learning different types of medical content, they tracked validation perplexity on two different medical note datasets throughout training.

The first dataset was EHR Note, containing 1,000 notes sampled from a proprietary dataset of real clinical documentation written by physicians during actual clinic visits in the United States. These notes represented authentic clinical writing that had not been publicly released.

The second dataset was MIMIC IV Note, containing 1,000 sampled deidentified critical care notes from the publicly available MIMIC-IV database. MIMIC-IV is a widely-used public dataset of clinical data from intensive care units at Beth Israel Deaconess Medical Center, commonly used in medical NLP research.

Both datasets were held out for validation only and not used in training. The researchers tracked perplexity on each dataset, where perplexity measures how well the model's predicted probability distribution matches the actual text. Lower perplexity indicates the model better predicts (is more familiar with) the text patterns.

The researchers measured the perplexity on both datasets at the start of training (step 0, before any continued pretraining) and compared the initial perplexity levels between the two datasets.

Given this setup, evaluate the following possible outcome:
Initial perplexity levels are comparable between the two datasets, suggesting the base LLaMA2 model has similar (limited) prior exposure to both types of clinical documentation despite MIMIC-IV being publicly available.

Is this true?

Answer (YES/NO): NO